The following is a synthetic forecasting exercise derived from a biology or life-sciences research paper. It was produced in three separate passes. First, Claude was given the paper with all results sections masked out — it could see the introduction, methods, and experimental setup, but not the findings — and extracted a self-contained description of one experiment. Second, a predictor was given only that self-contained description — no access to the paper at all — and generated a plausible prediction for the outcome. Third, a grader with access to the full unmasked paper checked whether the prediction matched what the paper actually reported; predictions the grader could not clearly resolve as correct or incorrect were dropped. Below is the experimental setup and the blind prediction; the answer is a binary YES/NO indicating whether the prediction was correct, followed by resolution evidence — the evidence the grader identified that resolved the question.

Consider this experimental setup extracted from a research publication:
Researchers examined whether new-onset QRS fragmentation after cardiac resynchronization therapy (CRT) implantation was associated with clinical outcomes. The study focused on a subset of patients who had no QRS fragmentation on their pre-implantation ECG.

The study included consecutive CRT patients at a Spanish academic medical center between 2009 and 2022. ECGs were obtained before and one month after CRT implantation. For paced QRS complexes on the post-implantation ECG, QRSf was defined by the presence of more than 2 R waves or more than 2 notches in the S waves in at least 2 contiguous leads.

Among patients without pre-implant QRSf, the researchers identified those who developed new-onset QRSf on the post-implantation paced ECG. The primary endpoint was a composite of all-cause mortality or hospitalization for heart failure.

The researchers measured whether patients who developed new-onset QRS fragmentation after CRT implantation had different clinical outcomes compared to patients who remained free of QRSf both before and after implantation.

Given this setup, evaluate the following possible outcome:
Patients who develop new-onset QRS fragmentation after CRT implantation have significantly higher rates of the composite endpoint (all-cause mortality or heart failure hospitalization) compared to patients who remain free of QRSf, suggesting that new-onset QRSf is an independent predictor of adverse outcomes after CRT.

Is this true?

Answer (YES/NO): NO